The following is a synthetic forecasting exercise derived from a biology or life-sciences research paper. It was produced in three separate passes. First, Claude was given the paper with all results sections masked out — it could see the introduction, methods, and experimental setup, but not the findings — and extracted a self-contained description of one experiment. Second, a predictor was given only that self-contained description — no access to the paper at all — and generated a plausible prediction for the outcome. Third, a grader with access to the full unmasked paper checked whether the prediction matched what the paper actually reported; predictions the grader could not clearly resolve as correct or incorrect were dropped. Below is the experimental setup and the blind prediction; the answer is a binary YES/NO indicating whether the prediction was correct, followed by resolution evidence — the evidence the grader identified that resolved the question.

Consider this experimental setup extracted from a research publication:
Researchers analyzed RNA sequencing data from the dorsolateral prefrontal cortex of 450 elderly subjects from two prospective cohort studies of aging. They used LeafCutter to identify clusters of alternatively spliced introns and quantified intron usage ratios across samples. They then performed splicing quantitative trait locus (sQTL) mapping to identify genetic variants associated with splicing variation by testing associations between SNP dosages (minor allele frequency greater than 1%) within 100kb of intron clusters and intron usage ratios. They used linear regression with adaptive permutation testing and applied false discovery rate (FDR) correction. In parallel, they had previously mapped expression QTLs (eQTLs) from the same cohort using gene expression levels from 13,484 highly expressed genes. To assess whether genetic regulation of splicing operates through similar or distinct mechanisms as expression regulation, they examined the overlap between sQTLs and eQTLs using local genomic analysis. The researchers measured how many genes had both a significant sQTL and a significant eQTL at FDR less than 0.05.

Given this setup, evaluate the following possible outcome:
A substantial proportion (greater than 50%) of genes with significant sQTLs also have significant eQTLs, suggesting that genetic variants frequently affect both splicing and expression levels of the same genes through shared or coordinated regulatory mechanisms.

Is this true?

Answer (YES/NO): NO